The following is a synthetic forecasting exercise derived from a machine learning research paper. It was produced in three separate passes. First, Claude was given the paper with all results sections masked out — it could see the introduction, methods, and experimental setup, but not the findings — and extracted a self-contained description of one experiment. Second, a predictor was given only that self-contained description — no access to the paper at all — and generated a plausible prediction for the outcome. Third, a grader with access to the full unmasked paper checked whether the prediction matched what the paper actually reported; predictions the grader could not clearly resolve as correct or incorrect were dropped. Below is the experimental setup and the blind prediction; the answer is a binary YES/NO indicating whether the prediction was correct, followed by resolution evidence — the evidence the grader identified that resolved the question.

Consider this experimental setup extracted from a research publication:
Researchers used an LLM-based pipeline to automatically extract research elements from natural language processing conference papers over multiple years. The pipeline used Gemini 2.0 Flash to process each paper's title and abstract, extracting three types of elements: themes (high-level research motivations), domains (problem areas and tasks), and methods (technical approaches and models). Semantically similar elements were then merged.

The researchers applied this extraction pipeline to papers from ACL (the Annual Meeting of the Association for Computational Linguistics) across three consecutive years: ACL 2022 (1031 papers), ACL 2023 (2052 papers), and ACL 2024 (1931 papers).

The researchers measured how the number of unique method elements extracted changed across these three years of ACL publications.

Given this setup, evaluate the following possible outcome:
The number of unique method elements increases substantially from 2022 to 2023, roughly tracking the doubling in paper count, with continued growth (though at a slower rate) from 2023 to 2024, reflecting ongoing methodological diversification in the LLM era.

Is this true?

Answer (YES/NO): NO